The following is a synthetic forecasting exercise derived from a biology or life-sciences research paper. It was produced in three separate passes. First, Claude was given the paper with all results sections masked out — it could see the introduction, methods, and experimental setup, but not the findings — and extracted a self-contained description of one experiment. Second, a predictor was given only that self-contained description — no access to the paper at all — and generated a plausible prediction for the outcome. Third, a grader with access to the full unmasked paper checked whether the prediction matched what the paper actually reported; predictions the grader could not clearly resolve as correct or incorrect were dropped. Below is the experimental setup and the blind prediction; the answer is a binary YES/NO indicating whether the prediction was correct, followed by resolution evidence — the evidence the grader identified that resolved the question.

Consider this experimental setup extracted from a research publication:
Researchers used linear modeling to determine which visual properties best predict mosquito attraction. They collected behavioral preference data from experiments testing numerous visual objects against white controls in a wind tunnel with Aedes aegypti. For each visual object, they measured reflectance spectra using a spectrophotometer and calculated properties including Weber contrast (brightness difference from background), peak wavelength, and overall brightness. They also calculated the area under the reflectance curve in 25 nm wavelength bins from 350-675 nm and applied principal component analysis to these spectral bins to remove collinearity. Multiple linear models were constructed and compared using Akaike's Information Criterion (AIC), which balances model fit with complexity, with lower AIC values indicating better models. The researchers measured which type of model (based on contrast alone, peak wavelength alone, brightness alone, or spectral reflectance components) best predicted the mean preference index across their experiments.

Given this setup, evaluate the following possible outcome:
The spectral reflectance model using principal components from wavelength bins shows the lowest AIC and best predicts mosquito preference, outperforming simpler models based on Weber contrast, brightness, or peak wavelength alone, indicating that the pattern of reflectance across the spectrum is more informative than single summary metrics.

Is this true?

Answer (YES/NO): NO